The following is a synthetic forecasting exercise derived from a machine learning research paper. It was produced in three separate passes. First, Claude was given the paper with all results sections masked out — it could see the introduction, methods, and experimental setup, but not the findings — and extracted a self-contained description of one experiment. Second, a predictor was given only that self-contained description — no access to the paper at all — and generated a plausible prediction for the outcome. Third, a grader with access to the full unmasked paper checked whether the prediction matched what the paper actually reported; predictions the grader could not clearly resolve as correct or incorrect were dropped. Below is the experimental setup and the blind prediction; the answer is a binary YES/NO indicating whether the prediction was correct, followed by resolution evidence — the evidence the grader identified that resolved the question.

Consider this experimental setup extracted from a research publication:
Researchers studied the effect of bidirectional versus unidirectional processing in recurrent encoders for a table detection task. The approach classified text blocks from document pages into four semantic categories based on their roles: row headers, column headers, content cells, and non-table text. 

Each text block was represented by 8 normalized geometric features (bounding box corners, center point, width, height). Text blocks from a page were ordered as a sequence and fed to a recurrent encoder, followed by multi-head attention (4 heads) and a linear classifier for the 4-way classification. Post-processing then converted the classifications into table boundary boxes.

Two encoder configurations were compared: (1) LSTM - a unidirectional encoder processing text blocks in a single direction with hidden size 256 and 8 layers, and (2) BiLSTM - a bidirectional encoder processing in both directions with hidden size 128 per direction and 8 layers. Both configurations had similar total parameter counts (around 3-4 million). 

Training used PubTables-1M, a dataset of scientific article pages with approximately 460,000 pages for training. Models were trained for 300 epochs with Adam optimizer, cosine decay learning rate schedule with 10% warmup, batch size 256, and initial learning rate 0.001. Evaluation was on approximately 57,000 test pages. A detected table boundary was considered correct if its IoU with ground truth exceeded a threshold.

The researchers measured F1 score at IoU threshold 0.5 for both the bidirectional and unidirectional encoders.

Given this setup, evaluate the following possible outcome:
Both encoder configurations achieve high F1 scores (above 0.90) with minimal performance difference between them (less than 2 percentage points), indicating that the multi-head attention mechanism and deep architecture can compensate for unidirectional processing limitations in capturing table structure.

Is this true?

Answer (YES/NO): YES